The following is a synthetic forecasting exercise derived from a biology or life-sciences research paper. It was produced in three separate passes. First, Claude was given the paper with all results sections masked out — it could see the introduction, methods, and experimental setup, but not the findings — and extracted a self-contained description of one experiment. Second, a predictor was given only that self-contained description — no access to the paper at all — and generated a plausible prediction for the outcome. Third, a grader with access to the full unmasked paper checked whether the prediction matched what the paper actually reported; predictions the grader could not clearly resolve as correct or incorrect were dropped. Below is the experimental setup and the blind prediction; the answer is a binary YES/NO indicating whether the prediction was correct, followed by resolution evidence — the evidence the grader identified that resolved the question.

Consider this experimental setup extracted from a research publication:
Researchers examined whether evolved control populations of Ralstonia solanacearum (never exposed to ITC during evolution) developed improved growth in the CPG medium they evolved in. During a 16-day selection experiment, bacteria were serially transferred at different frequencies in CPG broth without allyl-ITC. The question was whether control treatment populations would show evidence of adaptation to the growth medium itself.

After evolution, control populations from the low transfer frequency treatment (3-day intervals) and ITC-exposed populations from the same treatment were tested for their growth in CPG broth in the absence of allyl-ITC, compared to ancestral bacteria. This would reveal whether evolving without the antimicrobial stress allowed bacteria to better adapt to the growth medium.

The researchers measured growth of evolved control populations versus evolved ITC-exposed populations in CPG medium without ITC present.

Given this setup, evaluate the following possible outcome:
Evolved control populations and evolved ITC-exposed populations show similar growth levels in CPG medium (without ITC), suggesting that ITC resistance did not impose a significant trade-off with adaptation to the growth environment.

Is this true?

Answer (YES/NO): NO